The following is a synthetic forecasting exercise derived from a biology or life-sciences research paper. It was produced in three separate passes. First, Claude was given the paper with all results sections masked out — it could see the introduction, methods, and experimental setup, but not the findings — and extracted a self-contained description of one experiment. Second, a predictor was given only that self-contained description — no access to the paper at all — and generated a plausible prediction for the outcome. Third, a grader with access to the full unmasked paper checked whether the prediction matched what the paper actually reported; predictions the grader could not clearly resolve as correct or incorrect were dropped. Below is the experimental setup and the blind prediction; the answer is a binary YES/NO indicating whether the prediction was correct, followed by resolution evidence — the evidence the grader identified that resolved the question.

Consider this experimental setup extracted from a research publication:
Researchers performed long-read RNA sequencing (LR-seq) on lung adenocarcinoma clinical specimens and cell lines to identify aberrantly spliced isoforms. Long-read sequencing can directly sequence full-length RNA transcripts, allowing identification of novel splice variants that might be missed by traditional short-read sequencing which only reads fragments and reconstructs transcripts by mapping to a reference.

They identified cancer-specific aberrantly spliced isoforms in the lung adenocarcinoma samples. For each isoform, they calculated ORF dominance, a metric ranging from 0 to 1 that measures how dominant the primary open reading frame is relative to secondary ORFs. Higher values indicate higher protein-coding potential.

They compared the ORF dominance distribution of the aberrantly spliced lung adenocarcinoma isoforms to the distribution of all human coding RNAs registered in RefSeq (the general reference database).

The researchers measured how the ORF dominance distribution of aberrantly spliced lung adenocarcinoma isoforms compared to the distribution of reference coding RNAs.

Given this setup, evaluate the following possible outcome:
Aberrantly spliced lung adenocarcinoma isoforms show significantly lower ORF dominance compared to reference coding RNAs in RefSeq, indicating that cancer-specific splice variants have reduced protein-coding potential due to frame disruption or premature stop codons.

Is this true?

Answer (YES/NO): NO